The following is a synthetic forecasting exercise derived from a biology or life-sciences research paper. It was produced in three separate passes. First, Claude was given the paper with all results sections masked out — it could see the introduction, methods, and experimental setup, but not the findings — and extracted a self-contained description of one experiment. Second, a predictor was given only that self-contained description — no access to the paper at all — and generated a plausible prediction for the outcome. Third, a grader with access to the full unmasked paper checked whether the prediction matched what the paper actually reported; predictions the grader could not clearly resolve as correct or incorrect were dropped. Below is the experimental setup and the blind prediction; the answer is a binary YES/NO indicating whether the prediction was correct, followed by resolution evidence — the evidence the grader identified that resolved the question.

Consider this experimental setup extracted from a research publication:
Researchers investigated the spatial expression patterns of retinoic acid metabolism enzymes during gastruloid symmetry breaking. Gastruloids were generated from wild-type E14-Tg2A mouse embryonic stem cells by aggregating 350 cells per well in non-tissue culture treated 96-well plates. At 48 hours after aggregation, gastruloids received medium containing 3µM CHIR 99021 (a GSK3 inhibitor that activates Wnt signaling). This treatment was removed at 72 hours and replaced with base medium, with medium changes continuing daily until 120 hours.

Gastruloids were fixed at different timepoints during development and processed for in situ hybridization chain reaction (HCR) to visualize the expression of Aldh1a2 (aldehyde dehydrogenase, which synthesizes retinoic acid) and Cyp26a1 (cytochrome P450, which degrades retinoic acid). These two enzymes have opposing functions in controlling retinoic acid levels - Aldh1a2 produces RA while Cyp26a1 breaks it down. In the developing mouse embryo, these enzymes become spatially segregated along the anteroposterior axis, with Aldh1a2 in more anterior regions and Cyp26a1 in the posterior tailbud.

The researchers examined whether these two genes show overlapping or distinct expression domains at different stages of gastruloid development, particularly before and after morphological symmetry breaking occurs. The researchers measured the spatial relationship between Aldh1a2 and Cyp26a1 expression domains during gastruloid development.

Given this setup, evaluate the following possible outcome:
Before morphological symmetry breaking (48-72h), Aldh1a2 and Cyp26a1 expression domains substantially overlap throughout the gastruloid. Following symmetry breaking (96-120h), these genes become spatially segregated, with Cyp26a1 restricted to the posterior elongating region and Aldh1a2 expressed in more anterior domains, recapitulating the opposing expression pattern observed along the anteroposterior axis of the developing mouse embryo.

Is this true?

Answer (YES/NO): YES